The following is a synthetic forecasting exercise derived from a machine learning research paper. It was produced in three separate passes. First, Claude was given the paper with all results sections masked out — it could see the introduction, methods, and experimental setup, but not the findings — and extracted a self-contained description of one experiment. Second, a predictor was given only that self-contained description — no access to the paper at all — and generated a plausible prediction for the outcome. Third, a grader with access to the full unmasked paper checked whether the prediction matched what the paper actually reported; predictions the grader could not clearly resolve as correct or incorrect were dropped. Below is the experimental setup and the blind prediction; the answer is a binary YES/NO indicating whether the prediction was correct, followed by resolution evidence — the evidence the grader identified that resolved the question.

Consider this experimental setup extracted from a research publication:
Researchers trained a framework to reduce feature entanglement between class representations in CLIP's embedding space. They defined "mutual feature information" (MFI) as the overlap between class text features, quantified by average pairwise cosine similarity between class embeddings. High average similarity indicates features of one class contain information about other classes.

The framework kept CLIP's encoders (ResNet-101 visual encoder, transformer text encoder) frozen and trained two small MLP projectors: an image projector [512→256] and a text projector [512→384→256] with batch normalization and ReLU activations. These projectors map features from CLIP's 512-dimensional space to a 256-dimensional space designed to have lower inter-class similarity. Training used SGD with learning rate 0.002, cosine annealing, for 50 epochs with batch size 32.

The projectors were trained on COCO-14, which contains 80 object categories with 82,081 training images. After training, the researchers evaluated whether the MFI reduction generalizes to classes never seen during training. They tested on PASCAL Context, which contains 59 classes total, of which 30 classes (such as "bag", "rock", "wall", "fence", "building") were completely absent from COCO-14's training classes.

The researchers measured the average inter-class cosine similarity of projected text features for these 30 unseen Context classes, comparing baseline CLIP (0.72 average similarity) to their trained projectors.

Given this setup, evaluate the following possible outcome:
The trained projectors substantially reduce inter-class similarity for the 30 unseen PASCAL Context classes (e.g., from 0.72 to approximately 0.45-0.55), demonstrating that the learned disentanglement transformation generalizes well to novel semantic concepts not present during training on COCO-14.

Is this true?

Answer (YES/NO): NO